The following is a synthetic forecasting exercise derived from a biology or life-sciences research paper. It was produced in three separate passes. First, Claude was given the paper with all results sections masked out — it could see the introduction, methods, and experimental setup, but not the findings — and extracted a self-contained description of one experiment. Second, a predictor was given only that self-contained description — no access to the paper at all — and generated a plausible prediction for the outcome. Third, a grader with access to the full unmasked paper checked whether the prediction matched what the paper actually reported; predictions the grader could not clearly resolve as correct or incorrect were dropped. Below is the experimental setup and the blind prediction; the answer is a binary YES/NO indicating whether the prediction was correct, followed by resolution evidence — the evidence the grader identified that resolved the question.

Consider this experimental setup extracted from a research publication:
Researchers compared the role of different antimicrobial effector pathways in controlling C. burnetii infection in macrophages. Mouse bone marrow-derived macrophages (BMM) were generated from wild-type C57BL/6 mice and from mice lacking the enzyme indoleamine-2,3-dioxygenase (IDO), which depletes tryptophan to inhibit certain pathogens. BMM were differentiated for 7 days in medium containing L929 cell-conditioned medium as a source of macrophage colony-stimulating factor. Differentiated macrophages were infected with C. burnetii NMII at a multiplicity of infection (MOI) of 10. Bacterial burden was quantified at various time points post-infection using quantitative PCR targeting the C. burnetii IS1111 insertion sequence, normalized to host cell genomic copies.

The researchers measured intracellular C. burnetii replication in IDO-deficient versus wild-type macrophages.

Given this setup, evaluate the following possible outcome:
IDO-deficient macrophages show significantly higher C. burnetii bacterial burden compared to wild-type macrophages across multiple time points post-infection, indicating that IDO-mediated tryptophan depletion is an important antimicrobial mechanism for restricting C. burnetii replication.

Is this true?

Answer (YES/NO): NO